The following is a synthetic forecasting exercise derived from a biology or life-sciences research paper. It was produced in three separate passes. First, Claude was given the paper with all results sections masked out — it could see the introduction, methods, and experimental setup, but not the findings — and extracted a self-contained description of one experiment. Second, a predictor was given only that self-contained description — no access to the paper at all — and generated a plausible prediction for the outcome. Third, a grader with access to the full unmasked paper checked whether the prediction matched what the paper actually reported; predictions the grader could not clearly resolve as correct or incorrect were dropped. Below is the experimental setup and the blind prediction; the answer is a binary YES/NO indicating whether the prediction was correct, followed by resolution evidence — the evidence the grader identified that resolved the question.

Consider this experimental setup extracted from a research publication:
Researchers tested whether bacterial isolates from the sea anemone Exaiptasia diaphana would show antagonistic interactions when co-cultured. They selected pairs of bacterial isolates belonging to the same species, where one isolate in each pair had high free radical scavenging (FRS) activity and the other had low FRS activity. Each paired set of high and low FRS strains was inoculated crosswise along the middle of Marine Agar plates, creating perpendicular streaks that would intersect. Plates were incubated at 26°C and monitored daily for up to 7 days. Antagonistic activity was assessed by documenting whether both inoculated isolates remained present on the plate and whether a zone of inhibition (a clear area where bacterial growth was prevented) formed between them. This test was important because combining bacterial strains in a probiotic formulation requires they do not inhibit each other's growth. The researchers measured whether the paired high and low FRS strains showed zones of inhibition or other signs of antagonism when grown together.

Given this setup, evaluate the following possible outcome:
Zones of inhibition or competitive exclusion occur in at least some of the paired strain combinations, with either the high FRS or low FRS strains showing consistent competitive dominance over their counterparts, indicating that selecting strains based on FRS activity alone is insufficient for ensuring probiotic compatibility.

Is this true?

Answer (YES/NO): NO